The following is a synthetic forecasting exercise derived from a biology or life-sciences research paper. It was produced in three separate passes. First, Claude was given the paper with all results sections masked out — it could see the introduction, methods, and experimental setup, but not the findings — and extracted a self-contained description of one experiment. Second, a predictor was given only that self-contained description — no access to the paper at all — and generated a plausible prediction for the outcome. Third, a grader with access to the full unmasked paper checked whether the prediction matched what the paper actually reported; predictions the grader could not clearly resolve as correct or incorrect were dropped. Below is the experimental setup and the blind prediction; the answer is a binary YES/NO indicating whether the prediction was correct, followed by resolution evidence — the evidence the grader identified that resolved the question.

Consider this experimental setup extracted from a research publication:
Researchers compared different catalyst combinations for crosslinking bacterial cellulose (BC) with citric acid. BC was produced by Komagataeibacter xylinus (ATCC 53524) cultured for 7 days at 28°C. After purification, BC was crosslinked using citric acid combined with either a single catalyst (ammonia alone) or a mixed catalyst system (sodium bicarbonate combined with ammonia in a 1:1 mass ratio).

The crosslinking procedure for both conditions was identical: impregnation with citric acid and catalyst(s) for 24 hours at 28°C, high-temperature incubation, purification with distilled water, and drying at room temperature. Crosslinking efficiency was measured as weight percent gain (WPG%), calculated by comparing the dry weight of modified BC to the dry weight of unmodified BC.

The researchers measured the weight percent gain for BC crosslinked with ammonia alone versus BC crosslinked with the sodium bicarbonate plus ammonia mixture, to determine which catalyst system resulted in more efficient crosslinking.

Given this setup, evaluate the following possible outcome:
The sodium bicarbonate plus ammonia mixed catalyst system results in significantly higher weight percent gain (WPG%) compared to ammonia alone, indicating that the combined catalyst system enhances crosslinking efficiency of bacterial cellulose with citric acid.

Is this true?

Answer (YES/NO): NO